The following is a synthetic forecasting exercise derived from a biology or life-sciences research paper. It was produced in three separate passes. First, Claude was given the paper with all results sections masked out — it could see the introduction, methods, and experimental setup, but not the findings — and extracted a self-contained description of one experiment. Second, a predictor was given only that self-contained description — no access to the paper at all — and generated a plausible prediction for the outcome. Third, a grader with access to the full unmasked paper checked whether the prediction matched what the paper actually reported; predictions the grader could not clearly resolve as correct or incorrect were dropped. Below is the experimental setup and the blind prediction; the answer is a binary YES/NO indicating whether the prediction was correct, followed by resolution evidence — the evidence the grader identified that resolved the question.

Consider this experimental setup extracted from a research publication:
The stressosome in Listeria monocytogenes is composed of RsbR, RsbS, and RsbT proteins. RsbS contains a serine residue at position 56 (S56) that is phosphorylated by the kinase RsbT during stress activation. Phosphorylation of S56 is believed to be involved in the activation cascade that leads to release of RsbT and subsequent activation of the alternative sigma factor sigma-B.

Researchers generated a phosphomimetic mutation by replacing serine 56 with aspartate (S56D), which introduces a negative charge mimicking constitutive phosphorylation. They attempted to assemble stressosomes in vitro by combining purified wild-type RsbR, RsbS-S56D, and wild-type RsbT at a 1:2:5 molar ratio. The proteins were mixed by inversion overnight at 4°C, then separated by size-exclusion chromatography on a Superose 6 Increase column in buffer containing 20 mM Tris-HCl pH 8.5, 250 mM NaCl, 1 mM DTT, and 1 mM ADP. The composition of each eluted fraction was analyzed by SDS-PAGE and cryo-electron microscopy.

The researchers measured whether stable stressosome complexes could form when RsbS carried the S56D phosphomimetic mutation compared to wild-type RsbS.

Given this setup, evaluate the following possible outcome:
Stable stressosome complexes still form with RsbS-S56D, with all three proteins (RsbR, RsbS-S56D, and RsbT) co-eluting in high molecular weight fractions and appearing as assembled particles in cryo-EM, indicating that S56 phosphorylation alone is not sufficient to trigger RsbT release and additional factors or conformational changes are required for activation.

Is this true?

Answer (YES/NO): NO